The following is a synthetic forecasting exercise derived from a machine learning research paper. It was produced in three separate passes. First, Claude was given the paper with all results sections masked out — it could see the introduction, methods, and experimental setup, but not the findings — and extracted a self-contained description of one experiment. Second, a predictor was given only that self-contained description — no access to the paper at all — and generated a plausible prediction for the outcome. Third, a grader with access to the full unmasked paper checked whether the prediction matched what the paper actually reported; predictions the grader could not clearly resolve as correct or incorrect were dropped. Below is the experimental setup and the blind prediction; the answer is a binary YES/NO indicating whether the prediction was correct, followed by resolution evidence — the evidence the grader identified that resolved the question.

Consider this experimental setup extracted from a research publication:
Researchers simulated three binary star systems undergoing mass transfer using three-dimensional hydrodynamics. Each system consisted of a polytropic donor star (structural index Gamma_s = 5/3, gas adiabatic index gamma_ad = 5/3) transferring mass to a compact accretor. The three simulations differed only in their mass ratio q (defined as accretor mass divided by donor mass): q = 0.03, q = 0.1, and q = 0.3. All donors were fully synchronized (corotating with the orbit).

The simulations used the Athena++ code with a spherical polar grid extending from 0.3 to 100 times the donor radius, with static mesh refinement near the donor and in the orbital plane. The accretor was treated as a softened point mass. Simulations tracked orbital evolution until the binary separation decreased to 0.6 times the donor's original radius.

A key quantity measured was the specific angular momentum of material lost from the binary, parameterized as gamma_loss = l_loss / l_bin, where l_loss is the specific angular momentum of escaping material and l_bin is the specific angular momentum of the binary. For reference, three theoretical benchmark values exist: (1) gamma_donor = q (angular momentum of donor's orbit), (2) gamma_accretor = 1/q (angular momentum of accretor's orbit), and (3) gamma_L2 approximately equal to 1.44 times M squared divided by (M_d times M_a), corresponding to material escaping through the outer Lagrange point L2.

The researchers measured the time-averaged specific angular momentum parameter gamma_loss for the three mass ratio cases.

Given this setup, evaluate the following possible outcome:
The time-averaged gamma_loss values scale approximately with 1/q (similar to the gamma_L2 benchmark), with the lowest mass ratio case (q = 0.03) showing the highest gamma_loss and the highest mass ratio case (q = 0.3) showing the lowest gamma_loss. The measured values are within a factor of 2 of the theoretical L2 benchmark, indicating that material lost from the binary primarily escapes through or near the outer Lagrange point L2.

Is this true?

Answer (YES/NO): NO